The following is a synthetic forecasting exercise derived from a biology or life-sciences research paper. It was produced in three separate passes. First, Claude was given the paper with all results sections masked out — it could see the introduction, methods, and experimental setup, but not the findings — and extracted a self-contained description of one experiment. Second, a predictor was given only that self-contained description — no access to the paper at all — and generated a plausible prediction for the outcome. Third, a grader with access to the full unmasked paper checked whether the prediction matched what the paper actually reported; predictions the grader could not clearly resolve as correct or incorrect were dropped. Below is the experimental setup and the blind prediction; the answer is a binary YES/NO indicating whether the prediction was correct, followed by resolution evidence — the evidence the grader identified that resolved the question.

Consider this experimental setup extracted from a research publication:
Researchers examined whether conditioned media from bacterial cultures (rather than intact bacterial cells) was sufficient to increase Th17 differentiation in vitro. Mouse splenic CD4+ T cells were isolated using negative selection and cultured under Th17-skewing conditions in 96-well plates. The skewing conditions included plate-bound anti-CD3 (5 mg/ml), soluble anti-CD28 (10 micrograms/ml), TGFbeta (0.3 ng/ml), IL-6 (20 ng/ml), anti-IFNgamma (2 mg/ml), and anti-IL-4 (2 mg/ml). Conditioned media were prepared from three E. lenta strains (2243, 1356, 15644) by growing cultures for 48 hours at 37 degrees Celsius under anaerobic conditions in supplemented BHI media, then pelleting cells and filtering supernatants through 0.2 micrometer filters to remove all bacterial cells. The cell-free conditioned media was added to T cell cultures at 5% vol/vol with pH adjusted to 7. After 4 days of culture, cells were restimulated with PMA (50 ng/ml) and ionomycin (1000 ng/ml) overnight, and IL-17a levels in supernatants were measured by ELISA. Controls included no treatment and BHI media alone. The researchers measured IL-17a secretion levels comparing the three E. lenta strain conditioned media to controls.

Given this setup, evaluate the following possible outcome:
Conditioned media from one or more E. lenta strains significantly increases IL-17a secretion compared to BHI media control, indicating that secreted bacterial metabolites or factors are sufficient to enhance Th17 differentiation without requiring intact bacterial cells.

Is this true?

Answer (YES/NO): YES